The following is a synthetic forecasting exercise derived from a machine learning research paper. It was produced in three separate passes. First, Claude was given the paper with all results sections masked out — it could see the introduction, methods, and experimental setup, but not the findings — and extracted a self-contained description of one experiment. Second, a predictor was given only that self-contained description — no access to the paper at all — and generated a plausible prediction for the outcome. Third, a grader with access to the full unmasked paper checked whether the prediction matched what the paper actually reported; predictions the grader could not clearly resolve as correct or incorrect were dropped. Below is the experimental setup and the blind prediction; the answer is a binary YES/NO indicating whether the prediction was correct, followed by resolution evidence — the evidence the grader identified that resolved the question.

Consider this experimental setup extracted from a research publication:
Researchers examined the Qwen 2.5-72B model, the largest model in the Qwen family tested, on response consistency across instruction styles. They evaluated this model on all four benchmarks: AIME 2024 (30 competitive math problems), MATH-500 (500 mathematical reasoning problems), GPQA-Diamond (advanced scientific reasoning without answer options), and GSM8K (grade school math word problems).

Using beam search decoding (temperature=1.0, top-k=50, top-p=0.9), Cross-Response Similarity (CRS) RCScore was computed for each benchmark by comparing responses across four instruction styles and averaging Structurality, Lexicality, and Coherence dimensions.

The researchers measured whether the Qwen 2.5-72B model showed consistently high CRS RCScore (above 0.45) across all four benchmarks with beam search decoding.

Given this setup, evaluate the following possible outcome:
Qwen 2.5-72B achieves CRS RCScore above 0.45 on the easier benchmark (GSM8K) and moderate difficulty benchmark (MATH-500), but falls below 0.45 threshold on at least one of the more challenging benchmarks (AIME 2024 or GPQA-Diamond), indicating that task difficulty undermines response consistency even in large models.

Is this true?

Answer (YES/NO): NO